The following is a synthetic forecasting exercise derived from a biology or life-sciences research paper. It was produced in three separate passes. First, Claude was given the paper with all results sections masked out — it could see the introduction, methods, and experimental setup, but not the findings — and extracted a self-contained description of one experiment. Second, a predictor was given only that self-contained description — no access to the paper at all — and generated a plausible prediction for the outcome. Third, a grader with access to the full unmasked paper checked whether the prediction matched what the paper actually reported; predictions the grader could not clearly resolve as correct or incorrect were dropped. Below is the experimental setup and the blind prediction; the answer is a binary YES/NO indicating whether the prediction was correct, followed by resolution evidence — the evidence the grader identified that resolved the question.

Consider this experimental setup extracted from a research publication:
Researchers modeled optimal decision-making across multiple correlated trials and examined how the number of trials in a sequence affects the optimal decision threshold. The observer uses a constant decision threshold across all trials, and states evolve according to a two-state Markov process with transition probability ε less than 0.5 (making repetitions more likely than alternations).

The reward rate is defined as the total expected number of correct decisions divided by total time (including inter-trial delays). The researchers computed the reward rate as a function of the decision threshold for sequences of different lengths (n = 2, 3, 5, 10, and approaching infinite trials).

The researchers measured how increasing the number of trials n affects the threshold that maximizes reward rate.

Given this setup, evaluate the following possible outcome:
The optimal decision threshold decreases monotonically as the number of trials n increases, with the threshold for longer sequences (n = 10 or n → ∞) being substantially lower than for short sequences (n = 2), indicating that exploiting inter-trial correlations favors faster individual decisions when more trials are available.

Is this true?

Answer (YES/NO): NO